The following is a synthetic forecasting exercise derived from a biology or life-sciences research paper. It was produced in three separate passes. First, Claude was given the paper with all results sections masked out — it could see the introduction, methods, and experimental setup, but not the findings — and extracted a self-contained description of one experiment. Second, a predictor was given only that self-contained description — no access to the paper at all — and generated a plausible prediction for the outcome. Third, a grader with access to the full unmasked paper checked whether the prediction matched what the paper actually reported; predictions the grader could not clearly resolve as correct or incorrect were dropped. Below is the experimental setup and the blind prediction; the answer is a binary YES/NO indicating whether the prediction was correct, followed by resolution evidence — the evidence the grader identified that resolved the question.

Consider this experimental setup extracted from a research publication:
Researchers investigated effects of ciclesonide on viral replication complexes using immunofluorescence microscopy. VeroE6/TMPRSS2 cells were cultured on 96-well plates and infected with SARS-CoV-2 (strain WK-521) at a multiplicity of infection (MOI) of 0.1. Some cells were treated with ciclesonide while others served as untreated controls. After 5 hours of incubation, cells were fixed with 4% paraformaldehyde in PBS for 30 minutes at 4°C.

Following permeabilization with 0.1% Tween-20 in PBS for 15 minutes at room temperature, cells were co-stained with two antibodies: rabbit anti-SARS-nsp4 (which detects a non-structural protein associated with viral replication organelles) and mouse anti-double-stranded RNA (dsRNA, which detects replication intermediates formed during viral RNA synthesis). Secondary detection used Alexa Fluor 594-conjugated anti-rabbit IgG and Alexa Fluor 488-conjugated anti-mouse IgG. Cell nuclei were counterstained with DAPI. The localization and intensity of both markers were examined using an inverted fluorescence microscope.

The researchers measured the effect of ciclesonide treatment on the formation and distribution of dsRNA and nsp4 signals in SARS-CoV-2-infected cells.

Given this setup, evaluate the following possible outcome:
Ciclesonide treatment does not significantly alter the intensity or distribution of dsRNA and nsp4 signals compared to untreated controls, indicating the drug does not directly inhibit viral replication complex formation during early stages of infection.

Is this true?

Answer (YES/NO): NO